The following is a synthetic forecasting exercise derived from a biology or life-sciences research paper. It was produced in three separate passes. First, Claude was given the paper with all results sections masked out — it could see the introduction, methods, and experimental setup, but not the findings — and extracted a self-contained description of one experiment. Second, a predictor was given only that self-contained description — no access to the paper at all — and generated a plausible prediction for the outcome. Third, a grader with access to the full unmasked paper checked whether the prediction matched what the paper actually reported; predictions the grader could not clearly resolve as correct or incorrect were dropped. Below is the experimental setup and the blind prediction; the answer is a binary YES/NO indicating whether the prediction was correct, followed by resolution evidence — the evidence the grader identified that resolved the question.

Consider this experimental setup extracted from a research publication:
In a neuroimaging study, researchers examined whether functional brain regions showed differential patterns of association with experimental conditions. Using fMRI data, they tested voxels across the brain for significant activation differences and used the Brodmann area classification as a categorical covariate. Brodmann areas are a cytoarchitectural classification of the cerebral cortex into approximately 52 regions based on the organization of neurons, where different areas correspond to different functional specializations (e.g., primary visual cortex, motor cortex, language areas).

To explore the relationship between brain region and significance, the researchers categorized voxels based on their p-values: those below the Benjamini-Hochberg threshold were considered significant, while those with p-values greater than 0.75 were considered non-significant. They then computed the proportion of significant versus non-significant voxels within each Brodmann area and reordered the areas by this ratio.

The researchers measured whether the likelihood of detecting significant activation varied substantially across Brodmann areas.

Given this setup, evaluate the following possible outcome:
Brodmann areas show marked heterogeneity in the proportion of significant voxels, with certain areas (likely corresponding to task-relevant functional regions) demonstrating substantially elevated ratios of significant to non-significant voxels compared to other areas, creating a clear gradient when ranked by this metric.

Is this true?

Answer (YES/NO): YES